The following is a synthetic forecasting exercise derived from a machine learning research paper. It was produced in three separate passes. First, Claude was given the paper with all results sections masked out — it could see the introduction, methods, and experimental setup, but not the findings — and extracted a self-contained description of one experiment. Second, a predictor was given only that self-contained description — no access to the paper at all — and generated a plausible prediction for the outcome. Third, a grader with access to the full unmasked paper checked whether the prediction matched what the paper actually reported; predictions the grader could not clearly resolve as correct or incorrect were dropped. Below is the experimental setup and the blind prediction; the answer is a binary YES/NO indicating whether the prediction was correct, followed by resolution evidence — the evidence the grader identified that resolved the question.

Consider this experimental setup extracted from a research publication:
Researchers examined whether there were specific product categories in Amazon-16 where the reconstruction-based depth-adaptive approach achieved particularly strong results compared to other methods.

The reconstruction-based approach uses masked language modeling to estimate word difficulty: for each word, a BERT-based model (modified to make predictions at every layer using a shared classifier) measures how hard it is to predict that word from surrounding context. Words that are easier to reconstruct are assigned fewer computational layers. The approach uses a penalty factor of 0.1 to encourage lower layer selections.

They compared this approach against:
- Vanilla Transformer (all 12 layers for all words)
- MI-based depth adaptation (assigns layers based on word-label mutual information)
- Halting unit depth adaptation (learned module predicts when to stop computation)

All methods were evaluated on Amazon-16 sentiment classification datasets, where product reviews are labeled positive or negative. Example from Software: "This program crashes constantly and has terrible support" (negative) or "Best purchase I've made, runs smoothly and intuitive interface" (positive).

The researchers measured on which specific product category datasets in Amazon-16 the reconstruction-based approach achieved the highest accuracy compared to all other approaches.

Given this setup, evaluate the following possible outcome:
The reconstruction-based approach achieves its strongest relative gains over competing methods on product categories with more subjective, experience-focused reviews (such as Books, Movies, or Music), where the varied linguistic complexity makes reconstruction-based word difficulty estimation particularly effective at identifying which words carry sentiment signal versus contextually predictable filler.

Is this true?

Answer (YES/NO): NO